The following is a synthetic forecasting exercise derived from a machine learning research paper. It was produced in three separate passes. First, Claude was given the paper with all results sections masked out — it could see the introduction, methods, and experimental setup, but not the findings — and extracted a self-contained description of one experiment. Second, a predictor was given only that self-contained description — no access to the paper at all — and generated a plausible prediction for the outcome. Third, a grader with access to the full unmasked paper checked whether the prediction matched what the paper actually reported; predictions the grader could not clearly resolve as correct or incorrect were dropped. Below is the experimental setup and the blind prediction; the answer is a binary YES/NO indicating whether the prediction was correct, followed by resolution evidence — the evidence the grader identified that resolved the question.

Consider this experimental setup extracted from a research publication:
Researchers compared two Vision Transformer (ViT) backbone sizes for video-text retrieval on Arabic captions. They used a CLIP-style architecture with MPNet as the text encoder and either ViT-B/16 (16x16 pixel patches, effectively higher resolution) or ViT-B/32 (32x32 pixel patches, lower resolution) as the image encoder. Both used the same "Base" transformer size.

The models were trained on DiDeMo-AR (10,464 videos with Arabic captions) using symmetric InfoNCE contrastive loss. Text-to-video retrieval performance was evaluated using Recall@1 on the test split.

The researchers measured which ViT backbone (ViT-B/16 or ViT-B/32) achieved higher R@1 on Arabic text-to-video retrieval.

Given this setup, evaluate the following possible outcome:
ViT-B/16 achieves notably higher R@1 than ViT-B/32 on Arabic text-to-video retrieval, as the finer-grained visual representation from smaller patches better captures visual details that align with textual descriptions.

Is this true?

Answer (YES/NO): YES